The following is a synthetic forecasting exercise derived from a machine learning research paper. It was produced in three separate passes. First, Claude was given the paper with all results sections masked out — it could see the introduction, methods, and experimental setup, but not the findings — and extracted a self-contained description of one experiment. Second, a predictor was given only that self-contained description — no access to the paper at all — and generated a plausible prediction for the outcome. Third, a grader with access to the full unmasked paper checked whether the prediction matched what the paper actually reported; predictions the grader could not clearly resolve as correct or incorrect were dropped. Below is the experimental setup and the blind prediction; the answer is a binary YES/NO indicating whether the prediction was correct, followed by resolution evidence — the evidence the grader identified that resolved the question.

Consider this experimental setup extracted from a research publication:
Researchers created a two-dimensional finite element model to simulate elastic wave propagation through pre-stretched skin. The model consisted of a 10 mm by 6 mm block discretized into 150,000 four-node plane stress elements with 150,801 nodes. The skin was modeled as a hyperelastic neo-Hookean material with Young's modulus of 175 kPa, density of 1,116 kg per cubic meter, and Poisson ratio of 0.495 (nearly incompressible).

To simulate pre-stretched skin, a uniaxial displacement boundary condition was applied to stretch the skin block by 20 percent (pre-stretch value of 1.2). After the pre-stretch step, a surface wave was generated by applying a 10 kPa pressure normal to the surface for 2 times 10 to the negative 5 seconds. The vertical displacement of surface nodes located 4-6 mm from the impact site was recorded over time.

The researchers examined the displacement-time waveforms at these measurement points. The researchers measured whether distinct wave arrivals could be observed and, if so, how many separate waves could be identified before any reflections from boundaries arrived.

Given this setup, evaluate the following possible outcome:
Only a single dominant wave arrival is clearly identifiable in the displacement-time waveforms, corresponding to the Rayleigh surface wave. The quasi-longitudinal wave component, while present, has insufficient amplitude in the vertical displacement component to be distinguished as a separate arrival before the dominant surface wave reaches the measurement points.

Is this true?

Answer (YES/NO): NO